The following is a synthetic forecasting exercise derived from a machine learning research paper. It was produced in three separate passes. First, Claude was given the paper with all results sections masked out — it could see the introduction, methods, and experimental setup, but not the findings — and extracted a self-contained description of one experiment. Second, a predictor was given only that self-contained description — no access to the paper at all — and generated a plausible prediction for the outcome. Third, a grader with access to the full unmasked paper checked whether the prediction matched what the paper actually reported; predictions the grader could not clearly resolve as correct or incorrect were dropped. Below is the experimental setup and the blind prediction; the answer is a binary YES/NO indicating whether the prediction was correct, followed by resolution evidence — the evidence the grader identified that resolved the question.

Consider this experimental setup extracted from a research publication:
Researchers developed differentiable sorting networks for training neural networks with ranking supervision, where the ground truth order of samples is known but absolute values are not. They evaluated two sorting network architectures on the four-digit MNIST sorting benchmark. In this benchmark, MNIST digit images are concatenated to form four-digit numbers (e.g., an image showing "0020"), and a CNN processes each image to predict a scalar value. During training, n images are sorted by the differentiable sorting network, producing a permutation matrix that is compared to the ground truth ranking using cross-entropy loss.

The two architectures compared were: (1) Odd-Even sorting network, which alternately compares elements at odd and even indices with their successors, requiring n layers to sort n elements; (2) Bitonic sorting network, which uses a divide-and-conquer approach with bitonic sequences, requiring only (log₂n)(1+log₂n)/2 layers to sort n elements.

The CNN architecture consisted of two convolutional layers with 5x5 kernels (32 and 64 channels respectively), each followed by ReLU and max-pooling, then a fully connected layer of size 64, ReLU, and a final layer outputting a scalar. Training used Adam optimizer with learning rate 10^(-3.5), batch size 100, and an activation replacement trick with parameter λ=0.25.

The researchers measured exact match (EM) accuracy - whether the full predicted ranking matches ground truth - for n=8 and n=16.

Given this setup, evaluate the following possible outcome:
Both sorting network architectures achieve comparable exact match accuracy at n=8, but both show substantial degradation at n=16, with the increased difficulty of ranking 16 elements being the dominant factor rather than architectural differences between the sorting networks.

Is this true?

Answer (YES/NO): NO